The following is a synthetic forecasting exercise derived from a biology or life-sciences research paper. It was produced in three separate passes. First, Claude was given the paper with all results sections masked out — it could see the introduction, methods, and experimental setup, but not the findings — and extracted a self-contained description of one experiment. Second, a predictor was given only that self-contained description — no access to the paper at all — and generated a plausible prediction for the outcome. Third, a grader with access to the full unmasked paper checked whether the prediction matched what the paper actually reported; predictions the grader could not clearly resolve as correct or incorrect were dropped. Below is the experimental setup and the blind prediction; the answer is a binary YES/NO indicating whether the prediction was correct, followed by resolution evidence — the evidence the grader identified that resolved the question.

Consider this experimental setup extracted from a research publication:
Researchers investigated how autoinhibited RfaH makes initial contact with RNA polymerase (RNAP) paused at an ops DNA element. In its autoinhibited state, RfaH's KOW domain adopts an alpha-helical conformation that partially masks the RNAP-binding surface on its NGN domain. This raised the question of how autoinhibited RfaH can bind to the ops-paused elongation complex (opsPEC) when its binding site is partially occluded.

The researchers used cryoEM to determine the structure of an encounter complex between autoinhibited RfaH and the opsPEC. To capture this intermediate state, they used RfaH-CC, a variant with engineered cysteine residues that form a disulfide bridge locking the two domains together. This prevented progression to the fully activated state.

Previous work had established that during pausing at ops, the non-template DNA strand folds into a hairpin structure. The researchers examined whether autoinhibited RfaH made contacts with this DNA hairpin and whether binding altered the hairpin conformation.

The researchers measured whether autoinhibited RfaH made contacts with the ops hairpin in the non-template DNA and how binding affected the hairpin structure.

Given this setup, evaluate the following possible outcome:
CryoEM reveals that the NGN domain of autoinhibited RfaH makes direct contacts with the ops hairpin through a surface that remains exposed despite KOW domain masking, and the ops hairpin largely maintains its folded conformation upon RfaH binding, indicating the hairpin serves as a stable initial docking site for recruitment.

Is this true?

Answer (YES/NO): NO